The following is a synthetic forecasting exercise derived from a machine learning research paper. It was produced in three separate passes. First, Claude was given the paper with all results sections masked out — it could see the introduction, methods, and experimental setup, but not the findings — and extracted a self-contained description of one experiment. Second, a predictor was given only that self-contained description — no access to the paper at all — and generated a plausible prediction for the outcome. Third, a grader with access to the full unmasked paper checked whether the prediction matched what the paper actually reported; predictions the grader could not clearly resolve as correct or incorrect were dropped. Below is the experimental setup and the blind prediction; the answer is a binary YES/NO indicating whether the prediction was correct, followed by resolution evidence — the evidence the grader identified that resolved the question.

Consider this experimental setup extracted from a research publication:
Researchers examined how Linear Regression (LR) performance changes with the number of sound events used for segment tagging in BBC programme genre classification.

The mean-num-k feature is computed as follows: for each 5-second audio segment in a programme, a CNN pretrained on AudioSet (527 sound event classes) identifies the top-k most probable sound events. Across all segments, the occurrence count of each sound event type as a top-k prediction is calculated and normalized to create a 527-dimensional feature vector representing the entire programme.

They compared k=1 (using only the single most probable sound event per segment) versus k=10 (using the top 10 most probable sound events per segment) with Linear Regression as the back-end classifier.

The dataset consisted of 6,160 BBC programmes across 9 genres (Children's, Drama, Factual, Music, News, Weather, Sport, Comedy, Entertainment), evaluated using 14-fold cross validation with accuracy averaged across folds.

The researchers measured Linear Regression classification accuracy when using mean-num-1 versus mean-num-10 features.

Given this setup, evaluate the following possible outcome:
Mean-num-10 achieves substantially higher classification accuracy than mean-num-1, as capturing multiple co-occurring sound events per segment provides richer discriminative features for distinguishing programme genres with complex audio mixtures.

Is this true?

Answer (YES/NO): YES